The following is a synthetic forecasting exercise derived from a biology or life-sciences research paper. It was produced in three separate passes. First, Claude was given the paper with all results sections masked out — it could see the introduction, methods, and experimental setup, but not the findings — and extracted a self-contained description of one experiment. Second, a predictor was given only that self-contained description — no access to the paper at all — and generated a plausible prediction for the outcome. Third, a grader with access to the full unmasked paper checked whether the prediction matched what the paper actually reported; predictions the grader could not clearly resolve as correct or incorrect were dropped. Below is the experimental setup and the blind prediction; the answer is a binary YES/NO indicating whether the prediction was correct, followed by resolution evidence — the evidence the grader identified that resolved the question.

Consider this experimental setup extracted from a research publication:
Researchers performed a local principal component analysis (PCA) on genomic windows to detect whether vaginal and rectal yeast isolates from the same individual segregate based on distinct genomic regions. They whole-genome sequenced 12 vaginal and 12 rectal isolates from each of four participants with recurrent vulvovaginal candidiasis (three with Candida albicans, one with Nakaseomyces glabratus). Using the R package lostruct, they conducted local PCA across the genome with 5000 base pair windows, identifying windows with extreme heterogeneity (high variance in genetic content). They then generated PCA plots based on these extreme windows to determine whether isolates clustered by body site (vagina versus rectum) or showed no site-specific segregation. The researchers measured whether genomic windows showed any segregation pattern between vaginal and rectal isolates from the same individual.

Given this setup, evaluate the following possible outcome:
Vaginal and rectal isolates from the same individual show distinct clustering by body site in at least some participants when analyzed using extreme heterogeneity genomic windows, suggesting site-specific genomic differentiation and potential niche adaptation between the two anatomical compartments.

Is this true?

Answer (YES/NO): NO